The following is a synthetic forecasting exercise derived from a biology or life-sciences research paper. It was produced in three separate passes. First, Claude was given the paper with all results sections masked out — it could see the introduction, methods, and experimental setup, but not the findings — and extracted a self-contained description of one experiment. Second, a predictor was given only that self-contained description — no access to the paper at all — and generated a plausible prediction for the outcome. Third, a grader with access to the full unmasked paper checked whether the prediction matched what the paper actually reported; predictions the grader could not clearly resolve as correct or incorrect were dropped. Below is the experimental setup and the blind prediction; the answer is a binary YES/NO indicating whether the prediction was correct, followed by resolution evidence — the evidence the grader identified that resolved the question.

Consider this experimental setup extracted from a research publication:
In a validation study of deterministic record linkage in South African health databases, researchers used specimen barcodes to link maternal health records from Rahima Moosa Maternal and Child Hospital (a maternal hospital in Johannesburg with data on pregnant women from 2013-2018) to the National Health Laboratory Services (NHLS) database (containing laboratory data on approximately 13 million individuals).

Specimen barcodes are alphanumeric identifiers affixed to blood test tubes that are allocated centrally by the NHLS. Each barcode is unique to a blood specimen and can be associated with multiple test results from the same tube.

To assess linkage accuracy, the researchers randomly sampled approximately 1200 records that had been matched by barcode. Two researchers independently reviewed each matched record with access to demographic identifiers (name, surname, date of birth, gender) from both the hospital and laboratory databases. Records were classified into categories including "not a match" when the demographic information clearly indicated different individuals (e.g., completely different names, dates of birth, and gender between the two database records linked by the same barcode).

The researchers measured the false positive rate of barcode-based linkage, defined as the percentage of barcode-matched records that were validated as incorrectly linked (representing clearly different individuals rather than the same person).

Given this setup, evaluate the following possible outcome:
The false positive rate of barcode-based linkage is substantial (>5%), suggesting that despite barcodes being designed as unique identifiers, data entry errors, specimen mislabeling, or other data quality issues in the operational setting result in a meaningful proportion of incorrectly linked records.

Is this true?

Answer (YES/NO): NO